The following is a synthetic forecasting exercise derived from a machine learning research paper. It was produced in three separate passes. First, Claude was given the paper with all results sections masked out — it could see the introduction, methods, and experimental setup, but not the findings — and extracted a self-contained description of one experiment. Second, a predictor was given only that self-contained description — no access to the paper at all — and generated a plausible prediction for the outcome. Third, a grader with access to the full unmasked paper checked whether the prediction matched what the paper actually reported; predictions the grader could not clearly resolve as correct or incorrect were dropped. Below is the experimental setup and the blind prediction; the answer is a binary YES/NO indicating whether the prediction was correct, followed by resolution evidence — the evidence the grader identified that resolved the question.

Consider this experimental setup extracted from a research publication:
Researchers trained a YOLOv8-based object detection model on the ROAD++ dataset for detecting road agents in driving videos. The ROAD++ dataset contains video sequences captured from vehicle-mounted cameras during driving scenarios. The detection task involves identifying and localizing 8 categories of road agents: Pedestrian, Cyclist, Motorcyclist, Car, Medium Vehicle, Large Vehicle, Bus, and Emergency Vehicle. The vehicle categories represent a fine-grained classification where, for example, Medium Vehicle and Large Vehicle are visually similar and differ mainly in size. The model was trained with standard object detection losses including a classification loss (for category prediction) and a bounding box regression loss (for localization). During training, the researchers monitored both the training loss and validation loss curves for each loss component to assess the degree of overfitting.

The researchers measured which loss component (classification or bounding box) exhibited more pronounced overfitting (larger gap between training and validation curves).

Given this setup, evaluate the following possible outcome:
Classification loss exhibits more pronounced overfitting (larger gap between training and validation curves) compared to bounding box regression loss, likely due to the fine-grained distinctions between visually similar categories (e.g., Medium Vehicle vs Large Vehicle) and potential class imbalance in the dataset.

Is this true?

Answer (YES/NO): YES